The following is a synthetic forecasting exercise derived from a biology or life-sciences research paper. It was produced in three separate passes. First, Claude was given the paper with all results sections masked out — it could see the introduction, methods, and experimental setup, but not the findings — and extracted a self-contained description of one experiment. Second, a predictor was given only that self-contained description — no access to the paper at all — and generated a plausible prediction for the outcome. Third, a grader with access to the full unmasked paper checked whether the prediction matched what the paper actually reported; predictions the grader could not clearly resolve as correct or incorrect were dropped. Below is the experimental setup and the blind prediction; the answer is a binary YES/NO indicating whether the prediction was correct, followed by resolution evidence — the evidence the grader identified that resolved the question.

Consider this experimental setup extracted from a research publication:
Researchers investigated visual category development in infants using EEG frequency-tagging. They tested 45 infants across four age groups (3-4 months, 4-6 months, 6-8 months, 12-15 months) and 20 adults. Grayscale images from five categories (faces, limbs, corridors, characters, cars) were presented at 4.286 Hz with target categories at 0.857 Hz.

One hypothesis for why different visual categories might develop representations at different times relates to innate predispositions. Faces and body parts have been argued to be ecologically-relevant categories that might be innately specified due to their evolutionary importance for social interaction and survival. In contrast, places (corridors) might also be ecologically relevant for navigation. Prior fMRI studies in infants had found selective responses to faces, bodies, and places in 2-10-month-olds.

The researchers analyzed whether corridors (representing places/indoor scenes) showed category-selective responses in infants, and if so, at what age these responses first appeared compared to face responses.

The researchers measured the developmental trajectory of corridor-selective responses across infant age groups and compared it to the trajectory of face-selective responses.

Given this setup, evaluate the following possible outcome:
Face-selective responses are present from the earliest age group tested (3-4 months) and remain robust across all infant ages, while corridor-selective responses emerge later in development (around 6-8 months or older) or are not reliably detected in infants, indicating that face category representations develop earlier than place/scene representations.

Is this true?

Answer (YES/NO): NO